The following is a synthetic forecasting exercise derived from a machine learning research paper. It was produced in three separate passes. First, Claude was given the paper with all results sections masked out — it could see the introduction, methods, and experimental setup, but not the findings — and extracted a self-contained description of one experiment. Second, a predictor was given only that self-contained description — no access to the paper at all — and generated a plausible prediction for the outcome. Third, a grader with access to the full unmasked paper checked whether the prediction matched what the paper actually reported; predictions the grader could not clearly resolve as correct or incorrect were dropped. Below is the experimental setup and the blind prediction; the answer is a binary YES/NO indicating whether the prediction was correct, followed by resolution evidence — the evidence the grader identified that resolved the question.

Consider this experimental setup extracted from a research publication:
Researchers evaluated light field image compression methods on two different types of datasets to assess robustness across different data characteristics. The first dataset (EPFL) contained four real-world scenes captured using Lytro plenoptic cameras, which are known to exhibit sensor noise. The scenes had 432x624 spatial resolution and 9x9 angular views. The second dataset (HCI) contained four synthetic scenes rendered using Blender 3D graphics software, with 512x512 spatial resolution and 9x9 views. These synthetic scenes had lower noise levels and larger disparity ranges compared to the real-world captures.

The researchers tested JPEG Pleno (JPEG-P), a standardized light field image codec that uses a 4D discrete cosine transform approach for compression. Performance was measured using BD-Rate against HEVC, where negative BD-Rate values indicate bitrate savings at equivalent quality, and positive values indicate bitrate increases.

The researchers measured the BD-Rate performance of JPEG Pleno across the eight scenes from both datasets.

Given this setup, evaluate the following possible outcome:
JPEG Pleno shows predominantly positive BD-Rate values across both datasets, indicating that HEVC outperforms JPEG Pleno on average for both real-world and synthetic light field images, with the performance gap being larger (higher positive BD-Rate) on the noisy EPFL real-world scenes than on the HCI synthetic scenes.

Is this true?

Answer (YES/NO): NO